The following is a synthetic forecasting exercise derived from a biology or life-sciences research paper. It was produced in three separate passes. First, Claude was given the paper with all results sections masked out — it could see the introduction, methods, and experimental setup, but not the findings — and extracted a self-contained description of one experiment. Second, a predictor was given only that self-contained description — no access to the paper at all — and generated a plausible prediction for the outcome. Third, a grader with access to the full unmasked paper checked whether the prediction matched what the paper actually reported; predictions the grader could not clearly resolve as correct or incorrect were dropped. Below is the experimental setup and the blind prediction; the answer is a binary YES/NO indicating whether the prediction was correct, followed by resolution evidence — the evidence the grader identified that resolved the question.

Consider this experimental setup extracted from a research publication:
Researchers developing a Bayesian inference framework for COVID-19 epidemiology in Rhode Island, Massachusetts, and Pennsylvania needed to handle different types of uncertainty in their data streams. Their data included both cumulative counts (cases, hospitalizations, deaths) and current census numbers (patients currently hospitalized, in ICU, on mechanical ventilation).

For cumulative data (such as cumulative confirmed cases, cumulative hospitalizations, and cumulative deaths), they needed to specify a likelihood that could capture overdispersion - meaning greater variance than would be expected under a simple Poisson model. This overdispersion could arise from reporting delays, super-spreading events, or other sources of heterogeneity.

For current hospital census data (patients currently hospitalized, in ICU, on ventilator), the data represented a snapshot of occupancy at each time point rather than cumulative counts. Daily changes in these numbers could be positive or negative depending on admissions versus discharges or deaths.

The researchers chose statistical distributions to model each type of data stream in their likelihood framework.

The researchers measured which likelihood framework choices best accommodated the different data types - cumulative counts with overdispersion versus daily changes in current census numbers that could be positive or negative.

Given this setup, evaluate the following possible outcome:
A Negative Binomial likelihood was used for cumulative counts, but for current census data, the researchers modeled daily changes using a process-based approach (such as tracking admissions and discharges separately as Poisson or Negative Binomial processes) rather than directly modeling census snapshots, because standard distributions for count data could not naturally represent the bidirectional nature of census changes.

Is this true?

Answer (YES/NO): NO